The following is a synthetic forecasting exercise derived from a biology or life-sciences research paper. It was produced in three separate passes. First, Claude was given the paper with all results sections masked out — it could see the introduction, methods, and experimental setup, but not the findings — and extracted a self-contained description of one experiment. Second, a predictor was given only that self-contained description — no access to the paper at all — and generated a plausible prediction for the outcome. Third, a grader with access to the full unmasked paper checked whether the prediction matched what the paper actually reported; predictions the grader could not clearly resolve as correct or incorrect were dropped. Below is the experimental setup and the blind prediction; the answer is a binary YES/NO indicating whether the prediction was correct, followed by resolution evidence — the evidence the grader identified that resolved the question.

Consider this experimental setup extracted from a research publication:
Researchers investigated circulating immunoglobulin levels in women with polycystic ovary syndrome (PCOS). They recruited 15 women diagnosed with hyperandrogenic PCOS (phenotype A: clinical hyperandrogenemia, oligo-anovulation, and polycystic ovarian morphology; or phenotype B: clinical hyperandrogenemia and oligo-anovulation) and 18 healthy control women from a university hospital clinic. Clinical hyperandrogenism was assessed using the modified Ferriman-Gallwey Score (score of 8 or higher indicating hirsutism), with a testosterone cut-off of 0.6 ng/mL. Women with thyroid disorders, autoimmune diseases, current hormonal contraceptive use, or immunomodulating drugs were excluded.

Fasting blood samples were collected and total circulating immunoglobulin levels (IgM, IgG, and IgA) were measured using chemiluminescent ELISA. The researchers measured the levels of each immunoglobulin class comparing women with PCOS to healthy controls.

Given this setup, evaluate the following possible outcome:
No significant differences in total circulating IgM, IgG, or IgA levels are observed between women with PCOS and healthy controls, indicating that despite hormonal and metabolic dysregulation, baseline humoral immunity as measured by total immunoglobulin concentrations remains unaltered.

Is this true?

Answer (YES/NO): NO